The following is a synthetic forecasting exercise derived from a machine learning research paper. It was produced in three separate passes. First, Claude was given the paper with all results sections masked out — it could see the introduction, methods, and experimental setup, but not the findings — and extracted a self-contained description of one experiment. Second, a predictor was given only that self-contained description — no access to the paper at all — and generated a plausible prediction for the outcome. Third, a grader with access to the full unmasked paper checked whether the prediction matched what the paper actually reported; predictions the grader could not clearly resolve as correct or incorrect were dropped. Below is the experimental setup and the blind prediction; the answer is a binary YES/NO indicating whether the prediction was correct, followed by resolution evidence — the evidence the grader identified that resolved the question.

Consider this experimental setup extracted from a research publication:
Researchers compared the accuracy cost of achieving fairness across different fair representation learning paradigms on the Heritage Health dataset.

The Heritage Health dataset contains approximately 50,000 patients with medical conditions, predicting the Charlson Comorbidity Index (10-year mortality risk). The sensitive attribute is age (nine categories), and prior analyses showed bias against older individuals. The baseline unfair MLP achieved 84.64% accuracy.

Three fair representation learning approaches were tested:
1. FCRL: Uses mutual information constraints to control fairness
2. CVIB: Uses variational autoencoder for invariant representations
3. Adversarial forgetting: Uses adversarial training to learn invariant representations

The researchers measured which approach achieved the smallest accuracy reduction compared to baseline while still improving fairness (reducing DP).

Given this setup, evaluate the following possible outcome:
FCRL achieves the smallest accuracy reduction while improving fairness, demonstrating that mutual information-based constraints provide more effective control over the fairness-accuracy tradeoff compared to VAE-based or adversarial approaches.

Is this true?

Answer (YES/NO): NO